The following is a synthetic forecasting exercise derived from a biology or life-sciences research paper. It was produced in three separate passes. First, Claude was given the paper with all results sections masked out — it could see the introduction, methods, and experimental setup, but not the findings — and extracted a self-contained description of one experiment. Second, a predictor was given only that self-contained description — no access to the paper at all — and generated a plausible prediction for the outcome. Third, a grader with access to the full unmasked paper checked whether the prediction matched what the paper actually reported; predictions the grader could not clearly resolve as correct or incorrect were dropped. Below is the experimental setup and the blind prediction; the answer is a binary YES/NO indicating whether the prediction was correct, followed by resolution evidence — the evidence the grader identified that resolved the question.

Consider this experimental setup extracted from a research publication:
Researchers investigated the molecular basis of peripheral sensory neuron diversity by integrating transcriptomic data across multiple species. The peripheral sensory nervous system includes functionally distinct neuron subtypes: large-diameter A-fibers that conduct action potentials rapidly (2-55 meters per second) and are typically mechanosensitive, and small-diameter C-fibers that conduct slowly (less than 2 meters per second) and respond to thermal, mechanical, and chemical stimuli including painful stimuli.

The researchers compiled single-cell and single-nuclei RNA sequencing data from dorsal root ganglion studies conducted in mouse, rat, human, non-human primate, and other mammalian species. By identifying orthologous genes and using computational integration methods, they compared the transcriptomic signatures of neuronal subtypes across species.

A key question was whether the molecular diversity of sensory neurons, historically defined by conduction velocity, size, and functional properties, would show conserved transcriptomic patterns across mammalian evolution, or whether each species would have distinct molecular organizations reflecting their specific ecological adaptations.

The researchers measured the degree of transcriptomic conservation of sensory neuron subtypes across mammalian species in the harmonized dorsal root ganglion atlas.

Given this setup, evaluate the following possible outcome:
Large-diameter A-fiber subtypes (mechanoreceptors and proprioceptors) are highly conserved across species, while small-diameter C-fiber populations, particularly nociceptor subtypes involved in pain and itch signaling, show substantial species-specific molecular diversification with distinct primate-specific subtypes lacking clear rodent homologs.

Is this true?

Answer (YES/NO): NO